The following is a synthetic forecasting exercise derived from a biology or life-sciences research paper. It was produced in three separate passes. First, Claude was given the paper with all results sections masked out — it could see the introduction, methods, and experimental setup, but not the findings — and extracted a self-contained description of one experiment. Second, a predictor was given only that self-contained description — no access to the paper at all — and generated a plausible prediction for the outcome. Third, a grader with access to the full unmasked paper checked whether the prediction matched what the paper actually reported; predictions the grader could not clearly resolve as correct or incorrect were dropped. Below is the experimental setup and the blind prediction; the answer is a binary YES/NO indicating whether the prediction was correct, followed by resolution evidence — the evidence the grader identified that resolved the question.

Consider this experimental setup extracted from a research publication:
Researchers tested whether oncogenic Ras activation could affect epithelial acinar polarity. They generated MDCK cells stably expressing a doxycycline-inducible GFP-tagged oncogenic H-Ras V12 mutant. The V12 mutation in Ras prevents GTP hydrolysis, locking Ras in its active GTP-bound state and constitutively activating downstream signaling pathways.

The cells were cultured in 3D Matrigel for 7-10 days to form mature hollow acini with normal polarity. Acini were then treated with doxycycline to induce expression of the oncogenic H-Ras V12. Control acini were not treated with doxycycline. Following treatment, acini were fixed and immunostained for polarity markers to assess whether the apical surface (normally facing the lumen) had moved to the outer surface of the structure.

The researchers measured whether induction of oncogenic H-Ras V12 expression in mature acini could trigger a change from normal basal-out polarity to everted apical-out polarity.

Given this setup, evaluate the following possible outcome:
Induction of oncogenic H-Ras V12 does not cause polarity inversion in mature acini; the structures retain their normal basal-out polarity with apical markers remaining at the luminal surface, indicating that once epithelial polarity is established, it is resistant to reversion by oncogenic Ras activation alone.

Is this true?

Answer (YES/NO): NO